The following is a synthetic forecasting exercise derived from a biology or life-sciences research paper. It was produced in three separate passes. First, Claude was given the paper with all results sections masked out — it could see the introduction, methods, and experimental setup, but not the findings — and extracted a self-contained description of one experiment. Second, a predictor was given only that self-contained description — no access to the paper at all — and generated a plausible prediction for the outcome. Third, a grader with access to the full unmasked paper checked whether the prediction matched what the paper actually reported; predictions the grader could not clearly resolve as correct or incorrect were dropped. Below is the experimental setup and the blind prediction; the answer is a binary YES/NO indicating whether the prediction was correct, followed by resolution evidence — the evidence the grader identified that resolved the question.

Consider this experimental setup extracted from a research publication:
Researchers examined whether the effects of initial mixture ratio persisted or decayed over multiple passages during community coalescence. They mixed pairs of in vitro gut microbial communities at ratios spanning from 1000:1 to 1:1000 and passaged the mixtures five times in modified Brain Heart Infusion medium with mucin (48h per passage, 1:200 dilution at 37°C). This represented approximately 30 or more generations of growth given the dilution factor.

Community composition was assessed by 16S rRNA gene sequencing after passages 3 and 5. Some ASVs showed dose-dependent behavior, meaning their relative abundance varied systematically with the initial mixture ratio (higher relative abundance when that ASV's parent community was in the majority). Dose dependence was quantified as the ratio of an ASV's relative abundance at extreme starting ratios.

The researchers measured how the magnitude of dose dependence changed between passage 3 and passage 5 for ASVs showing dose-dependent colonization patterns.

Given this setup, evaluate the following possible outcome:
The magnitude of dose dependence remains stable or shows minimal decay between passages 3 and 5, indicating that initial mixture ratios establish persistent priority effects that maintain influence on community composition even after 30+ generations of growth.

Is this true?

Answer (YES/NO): NO